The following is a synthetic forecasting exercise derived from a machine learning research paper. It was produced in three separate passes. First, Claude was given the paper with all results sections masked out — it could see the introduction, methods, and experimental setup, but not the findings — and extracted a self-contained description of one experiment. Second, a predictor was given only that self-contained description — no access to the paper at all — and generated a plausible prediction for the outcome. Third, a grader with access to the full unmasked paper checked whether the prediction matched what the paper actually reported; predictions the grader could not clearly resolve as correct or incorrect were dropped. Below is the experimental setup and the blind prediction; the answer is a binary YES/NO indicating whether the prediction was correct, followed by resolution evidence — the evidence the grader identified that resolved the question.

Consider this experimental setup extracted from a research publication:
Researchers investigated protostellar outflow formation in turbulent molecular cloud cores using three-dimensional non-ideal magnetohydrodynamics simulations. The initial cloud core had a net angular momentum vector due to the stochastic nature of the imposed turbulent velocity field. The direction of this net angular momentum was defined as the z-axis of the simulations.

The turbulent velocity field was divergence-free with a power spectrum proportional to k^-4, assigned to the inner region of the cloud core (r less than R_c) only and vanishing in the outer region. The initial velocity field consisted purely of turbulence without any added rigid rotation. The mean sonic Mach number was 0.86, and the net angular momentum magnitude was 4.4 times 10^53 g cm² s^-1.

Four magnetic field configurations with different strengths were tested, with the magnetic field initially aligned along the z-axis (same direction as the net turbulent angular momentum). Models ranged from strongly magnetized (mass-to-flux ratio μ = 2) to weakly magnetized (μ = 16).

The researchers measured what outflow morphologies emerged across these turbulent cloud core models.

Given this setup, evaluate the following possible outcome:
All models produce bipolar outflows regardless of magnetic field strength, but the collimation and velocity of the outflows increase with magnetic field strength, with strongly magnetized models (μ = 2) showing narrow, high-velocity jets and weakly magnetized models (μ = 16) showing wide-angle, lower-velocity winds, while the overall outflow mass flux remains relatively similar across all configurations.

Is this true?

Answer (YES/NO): NO